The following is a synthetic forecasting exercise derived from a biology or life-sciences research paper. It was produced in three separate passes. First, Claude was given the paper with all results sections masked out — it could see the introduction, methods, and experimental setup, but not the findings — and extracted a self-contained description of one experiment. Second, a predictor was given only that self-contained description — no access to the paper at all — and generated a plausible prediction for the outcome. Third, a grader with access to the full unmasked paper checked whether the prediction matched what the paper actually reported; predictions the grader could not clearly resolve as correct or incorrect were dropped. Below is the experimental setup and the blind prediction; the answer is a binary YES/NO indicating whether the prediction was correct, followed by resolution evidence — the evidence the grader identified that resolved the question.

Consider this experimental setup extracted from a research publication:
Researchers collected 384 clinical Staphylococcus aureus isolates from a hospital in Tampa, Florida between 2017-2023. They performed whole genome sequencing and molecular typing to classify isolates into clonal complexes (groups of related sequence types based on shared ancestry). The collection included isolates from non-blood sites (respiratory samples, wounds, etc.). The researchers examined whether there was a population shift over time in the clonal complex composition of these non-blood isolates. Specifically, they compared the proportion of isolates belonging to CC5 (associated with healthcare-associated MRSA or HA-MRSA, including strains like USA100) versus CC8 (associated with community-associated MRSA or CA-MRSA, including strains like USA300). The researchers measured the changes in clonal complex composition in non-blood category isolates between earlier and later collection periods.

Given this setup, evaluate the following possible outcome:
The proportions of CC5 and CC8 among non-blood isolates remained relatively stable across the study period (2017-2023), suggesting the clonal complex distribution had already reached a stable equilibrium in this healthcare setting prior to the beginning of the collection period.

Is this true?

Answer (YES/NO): NO